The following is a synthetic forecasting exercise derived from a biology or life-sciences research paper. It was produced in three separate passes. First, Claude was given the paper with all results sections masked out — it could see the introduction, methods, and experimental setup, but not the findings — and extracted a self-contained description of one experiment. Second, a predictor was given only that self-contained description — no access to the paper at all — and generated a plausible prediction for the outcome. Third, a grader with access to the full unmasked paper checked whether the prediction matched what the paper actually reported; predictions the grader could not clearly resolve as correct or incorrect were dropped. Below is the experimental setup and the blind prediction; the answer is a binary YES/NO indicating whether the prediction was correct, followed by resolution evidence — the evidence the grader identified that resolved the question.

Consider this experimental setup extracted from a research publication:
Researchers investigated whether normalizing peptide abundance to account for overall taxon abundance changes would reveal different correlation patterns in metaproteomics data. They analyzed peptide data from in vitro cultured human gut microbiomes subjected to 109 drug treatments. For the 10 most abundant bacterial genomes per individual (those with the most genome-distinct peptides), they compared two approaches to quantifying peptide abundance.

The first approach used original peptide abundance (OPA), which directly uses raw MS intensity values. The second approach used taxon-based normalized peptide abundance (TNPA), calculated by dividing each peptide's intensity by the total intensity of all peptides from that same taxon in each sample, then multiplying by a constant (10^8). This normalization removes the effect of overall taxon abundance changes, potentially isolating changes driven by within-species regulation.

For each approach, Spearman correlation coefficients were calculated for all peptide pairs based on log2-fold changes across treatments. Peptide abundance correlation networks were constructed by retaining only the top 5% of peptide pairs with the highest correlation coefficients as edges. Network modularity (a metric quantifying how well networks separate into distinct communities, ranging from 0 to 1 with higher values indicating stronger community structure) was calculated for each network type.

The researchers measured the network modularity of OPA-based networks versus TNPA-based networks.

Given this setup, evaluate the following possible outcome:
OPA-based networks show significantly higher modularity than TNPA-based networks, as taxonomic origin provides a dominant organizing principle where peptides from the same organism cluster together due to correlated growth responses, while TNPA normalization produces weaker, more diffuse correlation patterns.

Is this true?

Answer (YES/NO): NO